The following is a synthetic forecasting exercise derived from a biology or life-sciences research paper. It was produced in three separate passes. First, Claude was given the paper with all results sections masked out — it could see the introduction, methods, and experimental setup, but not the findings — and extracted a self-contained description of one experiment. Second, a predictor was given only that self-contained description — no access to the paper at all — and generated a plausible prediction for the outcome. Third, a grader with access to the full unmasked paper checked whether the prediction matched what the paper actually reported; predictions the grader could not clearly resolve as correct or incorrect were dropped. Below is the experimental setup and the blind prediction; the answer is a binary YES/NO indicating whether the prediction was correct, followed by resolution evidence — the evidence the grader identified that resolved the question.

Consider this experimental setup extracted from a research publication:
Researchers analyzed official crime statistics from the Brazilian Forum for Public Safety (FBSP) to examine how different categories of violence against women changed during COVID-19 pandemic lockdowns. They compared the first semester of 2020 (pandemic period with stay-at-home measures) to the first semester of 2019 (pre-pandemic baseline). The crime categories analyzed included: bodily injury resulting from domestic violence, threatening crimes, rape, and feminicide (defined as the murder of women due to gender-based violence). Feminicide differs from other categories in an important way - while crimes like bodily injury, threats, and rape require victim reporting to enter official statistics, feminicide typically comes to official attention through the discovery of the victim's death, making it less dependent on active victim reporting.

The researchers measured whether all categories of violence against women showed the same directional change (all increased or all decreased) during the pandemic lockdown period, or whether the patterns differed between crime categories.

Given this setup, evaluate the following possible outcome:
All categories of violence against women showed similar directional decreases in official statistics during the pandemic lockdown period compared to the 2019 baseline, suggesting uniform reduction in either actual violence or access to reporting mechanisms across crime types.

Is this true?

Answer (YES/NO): NO